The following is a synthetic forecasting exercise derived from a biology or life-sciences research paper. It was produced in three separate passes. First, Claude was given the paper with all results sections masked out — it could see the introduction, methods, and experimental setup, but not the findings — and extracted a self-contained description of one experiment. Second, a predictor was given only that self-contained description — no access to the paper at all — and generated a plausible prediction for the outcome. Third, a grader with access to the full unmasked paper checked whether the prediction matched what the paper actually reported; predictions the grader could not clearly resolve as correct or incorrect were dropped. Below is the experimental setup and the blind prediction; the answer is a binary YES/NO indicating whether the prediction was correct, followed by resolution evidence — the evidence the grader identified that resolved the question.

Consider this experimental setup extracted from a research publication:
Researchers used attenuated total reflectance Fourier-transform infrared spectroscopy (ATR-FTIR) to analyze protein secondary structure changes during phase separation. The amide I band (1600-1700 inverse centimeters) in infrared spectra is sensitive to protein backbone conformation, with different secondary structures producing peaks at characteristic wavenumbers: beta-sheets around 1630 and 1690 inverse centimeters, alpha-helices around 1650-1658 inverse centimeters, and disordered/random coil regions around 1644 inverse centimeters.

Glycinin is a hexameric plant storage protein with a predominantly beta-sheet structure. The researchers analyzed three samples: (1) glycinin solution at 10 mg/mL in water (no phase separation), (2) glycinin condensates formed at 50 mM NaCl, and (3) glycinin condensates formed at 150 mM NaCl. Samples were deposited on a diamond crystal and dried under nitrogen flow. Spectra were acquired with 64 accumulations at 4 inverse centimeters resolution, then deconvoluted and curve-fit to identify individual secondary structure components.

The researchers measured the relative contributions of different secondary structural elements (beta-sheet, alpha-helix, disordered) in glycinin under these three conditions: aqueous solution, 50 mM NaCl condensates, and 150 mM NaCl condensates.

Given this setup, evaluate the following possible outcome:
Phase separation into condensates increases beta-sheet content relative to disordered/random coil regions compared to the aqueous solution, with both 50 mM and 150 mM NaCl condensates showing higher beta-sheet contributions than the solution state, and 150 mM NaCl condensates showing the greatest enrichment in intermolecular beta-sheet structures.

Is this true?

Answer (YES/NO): NO